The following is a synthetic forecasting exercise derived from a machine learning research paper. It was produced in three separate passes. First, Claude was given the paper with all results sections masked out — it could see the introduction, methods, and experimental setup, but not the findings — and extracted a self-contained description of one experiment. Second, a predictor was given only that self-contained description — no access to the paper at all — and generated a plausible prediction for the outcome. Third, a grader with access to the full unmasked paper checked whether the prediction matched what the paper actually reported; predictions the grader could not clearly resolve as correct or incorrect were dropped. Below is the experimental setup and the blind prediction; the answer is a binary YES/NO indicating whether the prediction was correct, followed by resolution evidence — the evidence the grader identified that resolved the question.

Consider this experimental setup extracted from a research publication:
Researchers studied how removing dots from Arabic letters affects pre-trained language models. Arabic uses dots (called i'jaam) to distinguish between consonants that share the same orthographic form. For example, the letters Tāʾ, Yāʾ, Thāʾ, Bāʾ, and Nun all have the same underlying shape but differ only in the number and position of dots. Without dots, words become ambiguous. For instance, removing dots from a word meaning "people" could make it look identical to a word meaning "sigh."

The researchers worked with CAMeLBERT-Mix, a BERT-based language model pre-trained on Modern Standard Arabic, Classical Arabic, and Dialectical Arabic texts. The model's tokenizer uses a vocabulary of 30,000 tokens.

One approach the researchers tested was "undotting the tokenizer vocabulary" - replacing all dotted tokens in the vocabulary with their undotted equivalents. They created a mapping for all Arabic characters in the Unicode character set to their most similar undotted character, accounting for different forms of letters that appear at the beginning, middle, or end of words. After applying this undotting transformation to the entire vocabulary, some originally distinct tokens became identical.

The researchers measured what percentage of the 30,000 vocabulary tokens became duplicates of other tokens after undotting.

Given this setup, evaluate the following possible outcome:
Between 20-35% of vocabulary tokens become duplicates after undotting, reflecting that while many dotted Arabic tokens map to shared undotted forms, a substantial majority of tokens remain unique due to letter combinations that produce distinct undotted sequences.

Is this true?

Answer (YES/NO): NO